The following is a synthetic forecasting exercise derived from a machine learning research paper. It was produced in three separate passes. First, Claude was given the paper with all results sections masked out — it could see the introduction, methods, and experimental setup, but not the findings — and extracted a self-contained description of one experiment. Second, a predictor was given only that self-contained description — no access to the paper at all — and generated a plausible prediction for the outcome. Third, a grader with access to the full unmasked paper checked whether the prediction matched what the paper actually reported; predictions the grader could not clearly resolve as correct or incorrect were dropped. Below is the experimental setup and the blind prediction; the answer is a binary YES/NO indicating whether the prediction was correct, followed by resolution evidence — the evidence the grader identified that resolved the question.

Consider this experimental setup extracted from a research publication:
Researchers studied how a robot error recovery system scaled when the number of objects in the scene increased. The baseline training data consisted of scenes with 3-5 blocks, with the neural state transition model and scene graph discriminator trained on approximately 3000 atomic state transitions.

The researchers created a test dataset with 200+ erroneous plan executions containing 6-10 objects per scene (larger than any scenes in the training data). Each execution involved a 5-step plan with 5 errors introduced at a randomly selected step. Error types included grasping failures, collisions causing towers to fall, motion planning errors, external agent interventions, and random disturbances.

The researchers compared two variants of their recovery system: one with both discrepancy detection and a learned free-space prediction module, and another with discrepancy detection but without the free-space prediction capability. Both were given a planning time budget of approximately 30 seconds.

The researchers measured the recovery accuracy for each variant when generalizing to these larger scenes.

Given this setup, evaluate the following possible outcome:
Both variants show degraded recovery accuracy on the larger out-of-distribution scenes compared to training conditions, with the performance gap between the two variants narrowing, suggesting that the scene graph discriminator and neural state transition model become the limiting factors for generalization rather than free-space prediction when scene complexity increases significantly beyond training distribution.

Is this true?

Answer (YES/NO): NO